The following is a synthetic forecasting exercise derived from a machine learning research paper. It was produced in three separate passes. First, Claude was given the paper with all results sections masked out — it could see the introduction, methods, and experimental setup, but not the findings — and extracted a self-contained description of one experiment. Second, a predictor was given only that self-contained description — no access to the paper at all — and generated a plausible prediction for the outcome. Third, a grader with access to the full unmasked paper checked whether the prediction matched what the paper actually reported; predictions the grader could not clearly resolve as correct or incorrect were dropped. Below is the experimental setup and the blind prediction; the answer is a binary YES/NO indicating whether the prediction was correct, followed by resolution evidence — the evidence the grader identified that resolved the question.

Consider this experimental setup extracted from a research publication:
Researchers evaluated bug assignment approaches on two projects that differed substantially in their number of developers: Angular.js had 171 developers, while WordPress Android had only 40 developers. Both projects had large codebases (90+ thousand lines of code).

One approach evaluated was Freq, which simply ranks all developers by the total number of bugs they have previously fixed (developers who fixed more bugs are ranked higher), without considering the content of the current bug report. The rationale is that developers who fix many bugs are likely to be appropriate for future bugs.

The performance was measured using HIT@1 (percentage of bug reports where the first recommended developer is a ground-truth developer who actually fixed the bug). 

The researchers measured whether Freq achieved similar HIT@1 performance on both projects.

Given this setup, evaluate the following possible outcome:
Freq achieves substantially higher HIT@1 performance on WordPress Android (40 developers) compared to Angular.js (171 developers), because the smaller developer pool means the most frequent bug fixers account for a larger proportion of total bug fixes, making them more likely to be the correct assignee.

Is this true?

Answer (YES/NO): NO